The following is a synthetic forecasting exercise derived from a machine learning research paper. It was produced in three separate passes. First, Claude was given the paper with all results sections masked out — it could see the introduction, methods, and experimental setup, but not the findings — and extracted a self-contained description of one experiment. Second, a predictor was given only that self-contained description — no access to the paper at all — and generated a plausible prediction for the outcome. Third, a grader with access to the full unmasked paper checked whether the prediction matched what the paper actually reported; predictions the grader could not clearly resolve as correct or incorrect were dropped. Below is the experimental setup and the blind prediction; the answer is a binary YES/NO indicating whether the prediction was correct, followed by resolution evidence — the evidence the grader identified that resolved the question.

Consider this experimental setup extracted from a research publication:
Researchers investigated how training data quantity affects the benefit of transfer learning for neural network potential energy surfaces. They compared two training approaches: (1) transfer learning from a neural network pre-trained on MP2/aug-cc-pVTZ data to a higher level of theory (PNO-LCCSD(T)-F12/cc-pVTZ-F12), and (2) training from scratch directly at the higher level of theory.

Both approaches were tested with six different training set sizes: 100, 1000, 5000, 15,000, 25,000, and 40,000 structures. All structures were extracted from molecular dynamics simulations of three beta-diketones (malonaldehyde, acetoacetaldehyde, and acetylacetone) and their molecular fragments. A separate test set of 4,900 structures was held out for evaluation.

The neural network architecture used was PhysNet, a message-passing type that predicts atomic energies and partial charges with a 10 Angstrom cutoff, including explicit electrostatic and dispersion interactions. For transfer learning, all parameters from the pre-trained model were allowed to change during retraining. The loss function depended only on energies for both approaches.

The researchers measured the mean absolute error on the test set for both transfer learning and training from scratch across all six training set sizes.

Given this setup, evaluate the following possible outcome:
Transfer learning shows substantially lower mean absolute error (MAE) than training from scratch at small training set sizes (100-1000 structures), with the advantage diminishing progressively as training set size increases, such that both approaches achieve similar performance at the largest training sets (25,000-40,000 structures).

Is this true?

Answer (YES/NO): NO